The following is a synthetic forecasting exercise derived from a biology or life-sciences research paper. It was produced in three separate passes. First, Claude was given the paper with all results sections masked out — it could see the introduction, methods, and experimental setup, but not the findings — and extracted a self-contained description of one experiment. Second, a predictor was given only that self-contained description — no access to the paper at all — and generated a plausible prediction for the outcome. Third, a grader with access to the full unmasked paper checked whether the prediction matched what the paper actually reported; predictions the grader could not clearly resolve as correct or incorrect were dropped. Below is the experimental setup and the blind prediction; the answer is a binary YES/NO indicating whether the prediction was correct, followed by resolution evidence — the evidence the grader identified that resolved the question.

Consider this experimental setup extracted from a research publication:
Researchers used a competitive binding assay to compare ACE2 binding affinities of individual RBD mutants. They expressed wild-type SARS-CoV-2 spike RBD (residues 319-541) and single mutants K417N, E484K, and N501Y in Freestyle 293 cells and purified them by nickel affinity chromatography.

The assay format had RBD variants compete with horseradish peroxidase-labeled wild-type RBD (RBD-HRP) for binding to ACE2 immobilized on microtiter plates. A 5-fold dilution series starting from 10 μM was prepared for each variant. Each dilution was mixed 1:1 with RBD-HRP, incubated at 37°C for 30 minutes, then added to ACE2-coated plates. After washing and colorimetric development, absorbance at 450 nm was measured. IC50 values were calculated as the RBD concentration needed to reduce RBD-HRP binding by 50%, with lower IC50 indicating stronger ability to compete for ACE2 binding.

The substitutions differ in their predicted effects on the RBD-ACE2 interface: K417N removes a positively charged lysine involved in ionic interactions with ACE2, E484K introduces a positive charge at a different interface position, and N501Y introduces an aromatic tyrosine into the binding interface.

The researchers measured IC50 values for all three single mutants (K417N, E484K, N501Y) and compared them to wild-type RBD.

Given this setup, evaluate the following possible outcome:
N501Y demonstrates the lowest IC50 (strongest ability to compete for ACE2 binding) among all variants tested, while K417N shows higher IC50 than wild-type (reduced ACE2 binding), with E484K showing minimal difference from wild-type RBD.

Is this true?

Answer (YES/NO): NO